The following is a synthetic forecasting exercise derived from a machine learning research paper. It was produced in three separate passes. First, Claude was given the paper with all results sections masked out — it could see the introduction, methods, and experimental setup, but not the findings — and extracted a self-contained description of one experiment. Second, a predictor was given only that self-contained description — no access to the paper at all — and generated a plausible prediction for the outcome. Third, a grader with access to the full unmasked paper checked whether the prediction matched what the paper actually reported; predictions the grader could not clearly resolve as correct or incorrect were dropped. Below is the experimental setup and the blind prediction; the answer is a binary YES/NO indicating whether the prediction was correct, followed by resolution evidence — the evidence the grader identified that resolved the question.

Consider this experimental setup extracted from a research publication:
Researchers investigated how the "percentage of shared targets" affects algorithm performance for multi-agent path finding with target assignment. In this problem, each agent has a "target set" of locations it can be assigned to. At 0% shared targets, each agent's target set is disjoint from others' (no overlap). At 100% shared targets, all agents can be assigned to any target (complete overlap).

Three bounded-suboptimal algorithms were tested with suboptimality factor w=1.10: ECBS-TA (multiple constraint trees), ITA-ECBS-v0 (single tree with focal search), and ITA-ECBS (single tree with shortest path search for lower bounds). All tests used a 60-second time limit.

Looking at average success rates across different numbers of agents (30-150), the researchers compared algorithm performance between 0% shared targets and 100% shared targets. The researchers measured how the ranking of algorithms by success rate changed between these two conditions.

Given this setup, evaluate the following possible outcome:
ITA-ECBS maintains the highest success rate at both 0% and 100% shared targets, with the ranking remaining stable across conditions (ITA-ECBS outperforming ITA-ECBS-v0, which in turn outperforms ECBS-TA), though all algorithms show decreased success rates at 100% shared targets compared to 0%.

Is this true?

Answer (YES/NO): NO